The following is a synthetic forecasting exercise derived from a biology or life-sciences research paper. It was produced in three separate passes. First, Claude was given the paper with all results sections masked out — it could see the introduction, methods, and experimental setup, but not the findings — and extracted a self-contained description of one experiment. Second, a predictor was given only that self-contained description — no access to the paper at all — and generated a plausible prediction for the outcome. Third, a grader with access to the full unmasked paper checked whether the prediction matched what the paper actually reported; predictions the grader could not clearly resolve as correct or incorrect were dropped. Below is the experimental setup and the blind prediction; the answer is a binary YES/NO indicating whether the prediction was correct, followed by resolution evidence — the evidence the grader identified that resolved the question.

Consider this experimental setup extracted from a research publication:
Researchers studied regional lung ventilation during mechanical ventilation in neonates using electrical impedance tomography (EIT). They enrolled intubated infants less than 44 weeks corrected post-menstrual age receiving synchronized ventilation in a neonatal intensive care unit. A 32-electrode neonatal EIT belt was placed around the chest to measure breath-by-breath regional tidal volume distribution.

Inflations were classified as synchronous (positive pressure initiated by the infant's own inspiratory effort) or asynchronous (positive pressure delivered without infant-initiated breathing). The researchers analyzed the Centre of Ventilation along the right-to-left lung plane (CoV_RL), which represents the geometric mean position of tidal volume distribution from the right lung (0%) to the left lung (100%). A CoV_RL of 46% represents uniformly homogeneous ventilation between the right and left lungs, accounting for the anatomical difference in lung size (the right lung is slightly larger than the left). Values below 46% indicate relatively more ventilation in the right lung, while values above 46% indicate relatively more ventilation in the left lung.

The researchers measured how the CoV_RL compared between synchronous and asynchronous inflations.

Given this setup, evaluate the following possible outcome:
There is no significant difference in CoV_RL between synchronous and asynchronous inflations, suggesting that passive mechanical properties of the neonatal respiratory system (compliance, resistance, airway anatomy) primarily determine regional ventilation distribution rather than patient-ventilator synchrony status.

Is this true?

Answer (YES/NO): NO